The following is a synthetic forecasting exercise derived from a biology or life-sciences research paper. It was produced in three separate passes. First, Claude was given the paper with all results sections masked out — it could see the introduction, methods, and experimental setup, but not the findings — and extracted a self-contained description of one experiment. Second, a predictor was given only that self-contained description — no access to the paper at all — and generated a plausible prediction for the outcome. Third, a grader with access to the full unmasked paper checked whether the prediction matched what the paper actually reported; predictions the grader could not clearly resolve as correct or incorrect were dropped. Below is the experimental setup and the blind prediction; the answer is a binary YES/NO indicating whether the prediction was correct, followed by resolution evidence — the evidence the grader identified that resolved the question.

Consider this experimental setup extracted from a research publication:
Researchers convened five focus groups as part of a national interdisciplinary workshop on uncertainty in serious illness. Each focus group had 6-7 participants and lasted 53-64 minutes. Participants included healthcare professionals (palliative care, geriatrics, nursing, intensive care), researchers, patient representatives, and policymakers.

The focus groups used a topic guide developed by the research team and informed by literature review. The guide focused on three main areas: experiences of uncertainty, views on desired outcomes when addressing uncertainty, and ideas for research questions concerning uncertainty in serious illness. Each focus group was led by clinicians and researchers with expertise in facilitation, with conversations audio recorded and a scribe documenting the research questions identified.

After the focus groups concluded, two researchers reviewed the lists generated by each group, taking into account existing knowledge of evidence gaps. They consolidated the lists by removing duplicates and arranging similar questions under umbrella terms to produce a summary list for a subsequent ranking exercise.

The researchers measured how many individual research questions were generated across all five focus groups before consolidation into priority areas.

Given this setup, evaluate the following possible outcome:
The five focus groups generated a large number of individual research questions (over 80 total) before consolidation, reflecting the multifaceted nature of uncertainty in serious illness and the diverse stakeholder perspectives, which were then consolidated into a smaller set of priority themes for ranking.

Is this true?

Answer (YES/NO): NO